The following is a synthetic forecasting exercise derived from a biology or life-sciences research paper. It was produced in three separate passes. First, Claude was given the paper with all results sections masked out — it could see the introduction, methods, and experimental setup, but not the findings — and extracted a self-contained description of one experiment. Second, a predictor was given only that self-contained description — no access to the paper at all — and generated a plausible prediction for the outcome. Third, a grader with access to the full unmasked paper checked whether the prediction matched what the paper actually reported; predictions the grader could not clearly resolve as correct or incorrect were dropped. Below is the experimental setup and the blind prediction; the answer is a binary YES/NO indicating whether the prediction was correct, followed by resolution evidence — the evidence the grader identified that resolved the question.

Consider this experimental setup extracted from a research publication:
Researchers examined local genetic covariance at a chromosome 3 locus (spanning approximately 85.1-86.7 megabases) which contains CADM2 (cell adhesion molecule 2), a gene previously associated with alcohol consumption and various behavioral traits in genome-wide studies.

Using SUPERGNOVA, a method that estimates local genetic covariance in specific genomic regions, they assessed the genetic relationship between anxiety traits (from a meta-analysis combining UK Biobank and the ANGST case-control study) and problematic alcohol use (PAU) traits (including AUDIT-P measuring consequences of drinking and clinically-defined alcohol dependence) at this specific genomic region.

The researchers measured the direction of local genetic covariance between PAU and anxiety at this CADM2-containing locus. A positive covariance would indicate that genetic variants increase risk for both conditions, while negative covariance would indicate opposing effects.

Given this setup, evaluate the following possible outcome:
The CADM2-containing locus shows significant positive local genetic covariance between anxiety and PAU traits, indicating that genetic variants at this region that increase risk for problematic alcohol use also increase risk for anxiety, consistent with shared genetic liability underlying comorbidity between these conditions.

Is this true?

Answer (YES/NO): NO